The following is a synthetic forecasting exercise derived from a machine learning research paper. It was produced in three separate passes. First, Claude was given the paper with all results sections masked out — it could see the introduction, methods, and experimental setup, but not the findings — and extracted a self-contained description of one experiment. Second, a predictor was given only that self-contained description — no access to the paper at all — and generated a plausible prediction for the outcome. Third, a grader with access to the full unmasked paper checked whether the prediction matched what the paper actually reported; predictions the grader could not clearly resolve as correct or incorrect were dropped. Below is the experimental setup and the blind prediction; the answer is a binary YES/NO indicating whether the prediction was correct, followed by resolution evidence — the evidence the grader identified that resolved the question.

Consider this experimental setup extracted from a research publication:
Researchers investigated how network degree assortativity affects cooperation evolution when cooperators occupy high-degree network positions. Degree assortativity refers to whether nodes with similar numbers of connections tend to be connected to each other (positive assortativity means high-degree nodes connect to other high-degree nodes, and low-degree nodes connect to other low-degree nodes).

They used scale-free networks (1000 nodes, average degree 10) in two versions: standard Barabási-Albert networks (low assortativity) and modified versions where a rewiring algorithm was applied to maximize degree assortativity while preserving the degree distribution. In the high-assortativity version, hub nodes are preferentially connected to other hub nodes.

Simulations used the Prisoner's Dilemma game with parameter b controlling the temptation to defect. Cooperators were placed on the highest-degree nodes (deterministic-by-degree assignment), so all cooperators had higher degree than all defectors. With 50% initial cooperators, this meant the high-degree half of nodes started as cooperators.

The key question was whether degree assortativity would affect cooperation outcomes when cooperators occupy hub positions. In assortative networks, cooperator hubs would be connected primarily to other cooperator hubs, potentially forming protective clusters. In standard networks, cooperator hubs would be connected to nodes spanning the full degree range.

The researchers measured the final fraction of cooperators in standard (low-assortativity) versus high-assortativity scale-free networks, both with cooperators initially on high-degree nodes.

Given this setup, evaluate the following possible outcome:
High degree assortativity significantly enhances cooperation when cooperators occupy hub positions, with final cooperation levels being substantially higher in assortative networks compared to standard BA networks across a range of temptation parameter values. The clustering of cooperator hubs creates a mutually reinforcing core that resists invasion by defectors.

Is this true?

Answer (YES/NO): NO